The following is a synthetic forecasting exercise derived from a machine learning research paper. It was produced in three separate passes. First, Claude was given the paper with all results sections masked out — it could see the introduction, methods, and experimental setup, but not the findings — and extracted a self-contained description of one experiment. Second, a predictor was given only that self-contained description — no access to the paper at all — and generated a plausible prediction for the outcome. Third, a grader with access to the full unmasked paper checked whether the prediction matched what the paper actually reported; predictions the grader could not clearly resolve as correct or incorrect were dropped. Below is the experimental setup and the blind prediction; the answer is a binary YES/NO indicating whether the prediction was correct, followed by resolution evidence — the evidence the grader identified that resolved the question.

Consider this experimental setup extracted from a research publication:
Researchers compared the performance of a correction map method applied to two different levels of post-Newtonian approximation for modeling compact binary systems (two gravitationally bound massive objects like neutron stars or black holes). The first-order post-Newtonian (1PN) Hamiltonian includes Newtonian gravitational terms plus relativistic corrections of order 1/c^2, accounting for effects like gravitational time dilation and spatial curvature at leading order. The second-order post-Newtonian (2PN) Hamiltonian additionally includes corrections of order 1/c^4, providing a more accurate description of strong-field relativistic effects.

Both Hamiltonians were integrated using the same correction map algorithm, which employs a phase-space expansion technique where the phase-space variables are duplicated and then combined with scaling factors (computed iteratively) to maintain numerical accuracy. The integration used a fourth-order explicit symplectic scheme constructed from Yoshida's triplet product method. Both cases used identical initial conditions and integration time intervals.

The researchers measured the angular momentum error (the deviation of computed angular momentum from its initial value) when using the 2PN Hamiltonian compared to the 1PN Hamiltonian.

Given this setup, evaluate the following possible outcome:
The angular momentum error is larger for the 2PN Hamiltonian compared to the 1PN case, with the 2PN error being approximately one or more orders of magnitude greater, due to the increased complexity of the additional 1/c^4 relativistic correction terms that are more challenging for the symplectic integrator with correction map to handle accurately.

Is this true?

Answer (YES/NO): NO